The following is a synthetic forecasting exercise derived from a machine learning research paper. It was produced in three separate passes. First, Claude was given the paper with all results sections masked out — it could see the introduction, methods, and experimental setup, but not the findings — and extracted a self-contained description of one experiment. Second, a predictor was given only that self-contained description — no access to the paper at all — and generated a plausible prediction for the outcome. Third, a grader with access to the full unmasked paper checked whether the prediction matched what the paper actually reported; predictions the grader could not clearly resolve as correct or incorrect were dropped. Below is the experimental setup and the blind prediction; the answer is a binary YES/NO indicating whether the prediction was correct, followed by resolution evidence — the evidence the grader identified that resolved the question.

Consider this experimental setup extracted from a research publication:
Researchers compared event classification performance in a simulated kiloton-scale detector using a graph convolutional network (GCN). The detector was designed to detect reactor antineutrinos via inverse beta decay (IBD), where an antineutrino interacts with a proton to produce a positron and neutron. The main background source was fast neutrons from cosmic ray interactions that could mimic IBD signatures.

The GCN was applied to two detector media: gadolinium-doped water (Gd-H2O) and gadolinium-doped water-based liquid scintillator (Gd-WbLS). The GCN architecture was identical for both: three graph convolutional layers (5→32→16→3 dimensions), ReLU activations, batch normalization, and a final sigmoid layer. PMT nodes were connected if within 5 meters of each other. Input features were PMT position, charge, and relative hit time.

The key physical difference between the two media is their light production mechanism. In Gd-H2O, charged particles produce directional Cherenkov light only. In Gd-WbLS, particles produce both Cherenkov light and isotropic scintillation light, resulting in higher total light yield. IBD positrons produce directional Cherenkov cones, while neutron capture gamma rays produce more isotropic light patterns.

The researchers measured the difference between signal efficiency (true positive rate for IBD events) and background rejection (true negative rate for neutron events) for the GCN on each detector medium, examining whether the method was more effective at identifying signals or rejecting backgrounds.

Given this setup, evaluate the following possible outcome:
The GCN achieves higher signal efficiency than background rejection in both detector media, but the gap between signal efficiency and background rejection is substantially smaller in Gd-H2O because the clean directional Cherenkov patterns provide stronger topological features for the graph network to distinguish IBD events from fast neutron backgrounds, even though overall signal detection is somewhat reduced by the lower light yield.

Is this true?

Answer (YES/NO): NO